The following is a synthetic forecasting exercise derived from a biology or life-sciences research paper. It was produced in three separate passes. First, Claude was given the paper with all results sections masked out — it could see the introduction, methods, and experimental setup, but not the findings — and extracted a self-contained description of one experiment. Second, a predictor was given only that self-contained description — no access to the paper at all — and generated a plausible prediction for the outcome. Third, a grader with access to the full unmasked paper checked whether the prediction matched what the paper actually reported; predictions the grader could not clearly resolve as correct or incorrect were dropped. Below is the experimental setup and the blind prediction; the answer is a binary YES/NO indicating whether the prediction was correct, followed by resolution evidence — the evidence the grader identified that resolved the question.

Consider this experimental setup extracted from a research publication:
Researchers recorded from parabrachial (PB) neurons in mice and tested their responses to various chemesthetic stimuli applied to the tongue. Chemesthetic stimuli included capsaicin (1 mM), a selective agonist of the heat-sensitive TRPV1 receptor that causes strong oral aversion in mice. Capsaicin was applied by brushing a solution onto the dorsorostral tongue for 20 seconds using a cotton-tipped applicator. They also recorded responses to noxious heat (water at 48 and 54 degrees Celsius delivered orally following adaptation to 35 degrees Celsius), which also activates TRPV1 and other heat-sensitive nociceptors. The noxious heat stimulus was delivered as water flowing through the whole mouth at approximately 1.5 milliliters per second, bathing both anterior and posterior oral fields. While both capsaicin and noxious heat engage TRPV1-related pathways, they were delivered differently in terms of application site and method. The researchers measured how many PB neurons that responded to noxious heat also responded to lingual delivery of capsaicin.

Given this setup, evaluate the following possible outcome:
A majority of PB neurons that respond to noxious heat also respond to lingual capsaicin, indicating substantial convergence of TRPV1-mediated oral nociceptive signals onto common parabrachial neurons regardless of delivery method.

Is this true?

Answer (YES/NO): NO